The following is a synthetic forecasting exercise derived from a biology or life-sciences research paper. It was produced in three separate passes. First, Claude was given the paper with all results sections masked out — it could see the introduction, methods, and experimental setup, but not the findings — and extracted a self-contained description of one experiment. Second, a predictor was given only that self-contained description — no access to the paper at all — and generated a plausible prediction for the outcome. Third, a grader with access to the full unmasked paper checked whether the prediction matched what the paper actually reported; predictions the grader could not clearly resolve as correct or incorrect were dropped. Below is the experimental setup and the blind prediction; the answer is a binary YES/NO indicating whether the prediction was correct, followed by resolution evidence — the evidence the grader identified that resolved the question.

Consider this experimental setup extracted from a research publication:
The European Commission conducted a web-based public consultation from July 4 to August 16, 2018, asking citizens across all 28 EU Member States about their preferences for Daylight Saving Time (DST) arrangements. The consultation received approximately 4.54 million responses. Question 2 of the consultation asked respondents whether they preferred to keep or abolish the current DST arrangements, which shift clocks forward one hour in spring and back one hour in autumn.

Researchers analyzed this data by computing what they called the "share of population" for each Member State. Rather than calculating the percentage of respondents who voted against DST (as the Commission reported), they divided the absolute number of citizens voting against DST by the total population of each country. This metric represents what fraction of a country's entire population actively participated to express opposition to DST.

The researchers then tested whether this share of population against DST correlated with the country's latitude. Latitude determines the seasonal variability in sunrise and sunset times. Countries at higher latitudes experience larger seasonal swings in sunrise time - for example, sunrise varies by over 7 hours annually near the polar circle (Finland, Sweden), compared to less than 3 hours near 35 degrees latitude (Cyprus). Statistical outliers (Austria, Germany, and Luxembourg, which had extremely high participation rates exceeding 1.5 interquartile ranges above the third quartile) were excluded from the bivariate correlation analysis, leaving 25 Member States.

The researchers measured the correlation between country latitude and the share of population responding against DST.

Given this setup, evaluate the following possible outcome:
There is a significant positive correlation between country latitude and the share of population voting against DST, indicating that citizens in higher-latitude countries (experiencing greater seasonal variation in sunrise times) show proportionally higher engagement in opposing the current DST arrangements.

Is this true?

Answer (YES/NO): YES